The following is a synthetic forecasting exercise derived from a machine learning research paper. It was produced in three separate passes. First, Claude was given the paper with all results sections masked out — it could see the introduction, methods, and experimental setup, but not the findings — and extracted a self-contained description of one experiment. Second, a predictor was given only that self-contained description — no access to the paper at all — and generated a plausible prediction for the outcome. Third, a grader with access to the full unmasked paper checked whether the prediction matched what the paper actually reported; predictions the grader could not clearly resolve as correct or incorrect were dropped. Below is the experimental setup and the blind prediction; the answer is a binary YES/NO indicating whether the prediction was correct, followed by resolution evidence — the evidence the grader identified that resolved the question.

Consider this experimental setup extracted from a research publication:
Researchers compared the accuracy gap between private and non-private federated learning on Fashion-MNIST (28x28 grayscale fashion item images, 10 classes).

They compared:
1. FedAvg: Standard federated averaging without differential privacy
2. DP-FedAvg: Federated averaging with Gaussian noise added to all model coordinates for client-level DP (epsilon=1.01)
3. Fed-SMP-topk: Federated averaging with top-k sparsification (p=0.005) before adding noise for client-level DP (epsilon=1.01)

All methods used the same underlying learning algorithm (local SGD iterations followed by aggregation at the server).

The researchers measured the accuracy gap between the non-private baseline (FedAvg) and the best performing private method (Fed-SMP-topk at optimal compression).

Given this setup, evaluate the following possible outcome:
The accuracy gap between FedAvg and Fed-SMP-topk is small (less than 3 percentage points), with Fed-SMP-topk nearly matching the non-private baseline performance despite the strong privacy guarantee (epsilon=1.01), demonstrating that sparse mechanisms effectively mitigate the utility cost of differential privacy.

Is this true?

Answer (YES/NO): NO